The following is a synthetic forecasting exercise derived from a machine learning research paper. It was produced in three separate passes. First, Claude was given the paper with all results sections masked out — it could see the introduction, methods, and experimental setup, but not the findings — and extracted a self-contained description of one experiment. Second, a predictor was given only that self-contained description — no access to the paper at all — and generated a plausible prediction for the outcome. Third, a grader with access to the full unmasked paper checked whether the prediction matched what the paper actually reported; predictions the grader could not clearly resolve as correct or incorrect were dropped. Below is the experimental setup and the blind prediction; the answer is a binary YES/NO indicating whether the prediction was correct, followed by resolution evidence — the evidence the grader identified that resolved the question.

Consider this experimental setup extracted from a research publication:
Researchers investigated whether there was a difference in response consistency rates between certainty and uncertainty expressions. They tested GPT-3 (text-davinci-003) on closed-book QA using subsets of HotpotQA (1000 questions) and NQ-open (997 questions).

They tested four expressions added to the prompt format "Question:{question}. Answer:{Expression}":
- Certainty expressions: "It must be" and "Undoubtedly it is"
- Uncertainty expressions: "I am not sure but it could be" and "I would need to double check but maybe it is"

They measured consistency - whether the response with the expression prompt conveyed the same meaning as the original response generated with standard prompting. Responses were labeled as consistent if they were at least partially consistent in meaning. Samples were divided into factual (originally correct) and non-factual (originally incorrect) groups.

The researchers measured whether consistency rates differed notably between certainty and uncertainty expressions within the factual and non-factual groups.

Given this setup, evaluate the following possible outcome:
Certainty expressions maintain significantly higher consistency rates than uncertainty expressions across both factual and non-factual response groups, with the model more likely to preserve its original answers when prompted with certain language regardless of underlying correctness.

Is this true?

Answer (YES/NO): NO